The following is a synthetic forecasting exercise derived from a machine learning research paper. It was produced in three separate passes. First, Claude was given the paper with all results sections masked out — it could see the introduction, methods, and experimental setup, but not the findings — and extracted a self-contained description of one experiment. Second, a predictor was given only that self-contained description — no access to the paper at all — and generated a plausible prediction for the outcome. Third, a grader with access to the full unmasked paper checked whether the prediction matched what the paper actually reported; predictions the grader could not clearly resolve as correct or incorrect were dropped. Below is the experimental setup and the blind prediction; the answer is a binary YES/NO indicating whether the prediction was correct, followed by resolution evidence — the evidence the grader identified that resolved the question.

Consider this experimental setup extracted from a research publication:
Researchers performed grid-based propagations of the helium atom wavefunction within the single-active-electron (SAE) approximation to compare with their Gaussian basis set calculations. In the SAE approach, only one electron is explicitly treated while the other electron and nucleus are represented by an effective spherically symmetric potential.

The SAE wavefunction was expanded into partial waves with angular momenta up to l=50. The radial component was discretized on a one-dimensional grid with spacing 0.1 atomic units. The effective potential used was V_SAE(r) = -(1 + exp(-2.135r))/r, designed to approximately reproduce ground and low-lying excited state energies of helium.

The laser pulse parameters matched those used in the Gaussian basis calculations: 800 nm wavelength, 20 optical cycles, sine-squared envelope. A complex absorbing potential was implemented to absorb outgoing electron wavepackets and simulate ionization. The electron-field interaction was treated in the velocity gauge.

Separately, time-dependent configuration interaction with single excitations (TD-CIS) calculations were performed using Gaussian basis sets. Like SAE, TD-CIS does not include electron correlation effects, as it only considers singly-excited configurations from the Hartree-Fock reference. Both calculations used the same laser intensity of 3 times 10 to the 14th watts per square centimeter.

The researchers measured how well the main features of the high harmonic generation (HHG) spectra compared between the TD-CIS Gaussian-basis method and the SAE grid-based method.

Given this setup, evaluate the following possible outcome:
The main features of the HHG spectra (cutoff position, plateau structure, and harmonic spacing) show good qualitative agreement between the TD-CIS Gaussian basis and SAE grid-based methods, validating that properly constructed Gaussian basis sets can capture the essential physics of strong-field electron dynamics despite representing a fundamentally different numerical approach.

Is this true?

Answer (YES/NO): YES